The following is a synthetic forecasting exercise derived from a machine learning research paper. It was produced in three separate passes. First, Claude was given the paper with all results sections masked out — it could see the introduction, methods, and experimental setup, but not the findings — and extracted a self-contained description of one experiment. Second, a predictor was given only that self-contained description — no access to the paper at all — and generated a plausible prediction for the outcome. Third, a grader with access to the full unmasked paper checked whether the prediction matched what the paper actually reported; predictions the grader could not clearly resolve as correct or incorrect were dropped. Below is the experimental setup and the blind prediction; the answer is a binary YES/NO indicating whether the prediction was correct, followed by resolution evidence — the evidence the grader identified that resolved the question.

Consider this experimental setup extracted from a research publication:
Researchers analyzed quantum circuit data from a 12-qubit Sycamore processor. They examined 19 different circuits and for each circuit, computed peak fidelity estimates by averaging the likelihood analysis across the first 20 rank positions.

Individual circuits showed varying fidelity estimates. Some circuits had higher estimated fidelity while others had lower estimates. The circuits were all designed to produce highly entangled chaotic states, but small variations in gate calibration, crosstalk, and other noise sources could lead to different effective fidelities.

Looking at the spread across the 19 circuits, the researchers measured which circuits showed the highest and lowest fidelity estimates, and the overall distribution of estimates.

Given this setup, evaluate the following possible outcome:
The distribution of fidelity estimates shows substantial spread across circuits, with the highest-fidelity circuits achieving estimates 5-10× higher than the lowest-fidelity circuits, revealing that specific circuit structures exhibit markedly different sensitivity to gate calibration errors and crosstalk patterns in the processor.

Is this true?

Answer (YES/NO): NO